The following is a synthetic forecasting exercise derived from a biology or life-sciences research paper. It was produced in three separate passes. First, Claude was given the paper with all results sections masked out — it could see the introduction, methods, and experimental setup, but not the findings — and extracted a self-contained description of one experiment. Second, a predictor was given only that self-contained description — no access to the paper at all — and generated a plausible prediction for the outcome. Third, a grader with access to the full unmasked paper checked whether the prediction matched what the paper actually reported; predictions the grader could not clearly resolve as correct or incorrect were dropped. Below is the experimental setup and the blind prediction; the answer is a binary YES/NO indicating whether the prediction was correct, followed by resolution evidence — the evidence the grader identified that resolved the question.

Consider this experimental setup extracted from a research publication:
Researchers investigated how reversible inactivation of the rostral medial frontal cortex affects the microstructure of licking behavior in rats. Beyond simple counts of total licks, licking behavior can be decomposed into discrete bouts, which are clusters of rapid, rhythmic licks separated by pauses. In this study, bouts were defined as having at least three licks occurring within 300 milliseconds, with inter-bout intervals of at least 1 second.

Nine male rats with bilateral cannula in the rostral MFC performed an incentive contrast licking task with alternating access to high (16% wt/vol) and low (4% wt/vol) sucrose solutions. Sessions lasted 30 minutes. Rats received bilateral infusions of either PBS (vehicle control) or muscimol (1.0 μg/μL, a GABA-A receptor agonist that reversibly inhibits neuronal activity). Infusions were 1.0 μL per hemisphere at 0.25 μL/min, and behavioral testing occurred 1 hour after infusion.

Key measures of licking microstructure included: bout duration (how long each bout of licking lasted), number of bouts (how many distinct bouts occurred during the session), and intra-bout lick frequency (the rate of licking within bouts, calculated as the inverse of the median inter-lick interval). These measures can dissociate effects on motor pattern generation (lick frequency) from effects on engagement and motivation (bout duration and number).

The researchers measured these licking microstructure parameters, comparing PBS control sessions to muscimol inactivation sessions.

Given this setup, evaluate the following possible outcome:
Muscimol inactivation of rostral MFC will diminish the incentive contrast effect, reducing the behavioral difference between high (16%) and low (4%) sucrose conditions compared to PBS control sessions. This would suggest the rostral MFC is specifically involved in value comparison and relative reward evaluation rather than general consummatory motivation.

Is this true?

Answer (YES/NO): NO